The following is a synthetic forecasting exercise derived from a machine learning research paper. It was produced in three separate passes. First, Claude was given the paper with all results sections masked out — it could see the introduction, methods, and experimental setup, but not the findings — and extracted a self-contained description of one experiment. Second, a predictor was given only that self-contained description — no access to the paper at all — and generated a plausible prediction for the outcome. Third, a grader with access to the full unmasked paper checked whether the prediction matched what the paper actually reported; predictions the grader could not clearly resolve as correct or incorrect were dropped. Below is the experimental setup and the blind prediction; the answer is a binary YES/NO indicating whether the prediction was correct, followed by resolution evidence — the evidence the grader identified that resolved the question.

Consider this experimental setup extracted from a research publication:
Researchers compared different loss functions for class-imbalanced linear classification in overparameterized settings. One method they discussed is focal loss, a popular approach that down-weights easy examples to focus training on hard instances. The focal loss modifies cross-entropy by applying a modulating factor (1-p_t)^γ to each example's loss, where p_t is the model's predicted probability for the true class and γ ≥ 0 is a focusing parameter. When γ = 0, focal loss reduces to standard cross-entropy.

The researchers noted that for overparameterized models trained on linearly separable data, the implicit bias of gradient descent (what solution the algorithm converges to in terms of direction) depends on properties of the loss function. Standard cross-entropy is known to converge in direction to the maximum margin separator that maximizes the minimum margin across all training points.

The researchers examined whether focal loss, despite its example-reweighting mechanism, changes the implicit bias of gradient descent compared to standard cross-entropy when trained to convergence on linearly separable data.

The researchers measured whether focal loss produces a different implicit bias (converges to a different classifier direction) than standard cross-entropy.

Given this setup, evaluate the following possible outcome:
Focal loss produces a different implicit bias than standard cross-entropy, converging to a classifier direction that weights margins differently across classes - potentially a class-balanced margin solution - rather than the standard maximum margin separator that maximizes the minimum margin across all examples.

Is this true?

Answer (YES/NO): NO